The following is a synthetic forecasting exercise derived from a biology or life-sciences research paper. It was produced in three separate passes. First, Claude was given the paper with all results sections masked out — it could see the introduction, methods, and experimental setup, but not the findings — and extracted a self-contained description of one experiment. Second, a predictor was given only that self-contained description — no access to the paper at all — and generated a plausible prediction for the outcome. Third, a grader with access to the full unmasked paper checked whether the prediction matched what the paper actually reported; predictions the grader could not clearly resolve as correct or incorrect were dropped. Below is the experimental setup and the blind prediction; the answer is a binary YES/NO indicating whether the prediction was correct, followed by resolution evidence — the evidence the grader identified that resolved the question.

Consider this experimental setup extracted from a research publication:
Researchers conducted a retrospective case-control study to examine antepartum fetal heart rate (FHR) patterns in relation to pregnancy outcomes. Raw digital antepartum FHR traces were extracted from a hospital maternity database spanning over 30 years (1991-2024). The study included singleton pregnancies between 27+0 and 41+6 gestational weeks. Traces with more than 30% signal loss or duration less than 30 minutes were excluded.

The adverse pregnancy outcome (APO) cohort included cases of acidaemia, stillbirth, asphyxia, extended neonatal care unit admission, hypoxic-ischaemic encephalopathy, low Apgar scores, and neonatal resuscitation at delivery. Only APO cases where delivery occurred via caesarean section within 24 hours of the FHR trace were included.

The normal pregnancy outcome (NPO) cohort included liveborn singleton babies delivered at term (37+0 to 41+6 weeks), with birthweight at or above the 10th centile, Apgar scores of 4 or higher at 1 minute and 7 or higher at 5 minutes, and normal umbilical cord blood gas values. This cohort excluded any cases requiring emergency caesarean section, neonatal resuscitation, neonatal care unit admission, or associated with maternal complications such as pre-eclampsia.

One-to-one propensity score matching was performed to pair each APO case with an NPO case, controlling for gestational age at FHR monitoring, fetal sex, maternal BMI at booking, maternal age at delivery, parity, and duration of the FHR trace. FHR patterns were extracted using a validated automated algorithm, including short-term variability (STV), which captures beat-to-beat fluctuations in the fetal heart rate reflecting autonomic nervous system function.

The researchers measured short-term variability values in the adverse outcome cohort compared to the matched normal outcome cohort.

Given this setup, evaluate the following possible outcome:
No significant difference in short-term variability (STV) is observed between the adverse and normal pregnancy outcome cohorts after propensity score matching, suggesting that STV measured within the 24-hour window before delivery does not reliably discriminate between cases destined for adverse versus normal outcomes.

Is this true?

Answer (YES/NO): NO